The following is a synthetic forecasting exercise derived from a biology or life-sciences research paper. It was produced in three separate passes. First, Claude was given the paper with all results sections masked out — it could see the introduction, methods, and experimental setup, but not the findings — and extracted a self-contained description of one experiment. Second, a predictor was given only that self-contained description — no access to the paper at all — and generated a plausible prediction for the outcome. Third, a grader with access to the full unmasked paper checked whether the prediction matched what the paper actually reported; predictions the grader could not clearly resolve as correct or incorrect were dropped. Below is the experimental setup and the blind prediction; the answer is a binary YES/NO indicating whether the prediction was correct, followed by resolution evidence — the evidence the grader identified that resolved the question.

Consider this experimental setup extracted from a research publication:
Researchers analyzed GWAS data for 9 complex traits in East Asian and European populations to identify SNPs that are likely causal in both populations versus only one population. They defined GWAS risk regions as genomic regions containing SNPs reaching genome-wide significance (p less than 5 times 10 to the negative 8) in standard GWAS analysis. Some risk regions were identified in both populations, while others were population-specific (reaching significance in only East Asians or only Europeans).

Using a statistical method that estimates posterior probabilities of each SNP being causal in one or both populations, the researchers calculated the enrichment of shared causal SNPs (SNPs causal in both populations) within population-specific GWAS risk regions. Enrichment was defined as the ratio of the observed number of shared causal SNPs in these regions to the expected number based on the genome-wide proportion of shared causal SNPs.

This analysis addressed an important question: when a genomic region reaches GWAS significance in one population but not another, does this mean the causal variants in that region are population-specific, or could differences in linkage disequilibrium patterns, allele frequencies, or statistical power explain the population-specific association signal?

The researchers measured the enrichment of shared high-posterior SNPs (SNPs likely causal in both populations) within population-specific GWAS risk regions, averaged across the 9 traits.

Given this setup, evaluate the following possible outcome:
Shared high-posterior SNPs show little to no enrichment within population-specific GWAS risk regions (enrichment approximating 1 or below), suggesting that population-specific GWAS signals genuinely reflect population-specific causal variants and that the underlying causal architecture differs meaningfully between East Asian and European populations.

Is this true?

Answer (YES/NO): NO